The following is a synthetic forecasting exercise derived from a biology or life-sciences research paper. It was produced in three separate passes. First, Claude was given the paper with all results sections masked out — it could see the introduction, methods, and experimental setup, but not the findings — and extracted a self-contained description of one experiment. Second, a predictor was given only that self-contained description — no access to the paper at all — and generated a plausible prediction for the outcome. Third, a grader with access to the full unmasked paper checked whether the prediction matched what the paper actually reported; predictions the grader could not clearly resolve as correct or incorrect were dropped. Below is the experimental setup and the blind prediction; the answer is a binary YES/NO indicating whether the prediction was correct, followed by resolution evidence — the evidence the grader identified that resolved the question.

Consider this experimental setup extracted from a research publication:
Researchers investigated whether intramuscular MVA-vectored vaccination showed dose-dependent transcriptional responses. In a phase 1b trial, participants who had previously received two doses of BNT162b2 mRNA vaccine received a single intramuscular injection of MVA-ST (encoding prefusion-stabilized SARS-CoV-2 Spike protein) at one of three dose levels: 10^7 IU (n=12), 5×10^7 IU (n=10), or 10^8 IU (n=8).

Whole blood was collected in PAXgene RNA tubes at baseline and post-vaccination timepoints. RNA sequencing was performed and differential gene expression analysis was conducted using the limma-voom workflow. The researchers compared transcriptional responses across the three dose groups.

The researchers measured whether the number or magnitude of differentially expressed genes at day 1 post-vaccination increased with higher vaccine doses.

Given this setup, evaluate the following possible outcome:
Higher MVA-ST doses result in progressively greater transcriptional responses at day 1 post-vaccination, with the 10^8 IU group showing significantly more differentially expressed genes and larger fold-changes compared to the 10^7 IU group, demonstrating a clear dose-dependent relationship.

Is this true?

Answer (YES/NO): YES